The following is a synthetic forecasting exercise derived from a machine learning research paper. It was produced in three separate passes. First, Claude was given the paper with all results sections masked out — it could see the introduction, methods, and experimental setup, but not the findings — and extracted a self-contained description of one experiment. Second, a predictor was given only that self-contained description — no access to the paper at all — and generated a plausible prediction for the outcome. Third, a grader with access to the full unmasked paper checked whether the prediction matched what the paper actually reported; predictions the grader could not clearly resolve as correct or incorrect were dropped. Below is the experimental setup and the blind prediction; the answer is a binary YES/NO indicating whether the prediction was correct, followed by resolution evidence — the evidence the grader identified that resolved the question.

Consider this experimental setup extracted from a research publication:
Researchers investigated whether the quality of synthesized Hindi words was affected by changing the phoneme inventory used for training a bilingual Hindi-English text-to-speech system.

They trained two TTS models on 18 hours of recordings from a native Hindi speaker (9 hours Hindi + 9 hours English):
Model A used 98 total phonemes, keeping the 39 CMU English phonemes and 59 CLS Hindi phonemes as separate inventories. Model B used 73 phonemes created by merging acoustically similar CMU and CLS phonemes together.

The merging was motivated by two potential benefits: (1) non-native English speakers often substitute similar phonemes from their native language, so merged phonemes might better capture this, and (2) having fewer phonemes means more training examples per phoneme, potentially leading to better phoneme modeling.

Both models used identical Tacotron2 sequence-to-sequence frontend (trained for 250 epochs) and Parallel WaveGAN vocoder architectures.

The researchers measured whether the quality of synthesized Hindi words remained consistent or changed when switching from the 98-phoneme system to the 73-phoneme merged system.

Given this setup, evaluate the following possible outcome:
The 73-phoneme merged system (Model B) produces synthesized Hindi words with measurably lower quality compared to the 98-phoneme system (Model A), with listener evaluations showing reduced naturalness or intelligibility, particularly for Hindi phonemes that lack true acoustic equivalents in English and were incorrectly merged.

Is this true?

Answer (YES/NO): NO